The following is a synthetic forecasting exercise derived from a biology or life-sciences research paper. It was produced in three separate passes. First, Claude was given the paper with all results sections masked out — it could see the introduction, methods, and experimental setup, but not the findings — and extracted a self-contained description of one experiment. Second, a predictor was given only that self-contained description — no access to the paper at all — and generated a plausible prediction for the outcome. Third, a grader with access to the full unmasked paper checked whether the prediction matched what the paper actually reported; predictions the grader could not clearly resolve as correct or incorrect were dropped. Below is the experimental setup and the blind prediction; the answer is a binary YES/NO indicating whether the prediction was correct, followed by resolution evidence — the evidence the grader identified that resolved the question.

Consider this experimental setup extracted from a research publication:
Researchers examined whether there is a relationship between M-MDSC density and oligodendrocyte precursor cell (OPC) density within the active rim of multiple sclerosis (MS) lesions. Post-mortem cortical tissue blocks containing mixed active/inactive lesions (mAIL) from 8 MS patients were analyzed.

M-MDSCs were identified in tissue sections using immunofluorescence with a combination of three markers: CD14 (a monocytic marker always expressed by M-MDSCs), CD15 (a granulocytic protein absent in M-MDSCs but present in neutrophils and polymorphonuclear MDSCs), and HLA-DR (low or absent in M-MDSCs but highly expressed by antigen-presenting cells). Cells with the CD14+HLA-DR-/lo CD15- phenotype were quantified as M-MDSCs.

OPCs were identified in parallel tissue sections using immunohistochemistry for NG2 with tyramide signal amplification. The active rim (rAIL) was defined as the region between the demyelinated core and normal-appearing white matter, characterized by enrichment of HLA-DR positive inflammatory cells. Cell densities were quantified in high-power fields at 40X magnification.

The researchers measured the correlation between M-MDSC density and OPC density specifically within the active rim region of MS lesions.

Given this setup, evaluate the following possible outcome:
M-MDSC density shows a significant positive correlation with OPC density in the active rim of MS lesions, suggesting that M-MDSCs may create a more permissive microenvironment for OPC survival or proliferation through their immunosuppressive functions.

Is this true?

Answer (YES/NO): YES